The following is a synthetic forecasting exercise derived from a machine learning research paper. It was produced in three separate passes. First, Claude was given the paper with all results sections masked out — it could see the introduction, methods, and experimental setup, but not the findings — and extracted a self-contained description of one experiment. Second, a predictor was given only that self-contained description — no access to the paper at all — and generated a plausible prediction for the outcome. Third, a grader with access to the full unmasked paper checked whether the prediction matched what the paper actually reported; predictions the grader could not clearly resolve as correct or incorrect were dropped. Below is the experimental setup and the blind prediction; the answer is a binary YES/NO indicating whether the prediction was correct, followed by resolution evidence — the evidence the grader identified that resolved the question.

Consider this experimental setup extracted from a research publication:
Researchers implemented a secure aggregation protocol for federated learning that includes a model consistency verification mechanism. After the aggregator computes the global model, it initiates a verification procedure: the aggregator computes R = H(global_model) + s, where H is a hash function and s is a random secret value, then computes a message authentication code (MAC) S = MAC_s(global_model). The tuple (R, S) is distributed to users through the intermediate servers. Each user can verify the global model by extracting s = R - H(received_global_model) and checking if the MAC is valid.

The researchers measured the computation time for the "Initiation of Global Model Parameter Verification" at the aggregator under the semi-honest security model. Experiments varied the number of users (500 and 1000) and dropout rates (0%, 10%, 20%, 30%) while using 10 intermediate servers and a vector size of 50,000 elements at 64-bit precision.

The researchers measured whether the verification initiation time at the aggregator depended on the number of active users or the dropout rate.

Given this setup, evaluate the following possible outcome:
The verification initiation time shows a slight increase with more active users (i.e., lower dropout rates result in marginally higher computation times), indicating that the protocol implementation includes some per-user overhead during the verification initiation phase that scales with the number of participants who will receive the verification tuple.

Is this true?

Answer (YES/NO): NO